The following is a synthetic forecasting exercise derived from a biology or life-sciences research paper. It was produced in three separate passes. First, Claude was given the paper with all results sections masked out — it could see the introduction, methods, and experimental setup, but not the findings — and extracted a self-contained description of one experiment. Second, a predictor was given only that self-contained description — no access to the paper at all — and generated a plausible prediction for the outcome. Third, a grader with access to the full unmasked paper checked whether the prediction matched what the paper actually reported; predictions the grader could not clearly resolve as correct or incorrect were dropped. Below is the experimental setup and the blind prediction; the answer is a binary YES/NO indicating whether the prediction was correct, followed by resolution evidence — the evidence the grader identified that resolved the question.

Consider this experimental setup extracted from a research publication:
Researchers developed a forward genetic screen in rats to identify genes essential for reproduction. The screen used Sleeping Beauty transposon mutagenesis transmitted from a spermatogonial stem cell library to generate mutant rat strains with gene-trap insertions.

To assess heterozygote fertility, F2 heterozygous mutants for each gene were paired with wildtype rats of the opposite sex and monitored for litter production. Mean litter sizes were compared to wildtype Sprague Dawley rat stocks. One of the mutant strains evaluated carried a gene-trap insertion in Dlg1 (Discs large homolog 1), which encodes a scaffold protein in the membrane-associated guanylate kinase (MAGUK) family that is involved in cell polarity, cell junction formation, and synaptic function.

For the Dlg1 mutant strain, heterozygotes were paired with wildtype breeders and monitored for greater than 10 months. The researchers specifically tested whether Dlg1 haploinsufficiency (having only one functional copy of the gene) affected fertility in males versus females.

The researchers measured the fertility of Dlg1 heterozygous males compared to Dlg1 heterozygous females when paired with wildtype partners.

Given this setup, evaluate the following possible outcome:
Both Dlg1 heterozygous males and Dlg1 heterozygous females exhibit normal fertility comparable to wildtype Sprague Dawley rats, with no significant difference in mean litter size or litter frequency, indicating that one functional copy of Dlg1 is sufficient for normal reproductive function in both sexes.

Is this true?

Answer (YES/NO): NO